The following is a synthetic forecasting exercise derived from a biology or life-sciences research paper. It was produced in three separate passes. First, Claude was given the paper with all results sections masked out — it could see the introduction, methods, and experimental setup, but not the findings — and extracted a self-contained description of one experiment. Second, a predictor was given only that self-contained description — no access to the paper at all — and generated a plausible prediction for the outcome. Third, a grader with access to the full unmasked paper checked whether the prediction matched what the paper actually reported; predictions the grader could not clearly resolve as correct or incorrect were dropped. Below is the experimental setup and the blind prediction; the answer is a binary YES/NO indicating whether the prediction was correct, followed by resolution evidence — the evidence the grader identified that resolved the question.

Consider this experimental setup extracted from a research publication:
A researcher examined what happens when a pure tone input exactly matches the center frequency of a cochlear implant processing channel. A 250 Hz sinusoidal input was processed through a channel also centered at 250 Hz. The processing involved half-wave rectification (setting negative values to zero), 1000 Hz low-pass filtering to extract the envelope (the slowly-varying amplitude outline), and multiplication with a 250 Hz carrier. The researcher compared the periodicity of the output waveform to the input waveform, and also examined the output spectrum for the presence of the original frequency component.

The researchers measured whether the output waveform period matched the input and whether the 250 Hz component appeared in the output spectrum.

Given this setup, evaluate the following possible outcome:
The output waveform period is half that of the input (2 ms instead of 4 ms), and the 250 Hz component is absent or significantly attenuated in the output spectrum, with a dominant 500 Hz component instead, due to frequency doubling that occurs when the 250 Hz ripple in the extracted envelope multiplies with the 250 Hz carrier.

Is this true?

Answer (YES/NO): NO